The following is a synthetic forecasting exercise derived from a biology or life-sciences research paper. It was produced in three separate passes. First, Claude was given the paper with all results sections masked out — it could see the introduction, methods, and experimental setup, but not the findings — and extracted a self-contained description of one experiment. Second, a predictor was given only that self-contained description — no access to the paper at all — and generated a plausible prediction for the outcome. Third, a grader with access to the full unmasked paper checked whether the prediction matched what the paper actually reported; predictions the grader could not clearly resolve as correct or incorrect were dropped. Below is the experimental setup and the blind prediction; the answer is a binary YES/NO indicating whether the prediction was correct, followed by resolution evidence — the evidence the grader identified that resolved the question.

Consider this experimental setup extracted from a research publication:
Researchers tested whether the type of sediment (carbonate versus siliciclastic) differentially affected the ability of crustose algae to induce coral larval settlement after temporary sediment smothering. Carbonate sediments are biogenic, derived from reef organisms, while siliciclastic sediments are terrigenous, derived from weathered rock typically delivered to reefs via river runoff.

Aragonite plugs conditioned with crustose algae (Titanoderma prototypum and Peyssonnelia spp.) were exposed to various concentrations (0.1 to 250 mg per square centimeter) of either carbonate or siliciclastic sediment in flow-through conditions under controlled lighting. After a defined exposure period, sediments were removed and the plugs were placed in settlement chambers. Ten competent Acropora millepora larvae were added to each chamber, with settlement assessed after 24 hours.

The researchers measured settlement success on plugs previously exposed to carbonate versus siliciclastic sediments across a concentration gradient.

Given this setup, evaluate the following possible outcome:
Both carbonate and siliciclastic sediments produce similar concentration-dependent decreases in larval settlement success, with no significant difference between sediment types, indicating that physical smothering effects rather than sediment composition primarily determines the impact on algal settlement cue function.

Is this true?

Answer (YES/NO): NO